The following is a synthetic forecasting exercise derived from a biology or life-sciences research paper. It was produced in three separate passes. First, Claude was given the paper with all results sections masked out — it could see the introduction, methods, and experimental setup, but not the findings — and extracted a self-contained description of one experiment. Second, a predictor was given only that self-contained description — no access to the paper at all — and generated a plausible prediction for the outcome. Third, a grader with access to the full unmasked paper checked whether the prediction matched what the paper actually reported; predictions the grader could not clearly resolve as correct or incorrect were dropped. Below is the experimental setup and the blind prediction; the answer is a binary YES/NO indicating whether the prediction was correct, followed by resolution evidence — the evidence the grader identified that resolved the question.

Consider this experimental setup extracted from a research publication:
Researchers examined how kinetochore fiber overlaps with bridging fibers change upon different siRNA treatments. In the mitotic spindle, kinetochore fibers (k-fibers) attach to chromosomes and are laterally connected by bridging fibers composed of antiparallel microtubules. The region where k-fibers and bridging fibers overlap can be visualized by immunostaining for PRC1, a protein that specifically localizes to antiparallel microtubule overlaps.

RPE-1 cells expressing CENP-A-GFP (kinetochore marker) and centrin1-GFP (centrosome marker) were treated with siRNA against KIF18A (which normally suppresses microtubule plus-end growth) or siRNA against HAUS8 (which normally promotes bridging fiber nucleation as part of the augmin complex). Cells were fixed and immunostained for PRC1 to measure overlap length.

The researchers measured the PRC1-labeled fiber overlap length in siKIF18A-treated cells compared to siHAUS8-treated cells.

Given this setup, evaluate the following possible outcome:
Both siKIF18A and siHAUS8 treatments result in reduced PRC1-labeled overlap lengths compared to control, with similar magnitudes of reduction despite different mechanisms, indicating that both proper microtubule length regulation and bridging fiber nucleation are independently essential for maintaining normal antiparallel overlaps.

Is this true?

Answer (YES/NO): NO